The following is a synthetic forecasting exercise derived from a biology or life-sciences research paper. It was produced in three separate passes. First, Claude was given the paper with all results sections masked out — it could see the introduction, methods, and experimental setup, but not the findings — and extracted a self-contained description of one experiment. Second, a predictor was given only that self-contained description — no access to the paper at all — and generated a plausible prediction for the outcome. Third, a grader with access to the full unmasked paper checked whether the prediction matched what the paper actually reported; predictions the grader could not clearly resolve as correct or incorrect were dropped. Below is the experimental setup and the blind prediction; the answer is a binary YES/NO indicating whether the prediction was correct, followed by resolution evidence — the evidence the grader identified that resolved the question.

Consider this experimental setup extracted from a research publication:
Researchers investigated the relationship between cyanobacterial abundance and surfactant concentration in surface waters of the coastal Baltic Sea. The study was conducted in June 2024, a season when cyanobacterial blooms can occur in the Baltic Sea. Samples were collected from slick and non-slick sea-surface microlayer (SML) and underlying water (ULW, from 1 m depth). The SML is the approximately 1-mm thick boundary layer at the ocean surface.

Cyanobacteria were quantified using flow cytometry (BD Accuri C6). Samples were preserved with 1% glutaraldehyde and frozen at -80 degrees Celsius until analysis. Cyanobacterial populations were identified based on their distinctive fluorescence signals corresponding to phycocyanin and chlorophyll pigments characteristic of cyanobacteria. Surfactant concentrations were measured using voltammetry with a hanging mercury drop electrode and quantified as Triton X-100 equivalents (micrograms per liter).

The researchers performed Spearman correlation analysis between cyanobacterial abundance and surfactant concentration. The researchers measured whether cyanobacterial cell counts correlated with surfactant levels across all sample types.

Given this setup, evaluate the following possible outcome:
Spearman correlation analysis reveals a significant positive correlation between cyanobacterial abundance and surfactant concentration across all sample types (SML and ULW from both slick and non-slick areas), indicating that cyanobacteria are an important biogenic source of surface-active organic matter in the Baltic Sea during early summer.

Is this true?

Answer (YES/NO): NO